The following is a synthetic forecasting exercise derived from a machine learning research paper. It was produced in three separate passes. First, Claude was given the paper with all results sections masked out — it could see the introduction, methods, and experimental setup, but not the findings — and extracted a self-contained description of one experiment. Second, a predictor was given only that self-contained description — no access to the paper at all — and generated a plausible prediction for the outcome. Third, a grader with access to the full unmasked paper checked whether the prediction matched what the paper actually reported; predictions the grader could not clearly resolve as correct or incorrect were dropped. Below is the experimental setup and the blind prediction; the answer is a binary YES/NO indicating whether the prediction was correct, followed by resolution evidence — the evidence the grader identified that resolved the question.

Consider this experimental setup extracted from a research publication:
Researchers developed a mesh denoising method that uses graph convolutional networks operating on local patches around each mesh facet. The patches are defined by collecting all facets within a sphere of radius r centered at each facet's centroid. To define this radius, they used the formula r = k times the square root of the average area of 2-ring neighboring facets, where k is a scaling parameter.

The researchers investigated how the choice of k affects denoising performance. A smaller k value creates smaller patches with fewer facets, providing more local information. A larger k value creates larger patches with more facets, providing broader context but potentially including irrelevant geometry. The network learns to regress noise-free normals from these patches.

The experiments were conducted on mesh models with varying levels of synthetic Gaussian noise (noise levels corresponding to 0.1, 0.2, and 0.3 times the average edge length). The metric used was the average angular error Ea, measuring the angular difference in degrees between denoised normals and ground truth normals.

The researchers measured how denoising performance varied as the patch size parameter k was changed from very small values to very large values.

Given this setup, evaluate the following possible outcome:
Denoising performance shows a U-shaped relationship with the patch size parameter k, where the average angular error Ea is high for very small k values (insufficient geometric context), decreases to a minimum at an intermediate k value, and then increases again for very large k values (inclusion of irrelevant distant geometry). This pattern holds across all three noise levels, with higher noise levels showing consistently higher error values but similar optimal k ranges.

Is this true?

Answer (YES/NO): NO